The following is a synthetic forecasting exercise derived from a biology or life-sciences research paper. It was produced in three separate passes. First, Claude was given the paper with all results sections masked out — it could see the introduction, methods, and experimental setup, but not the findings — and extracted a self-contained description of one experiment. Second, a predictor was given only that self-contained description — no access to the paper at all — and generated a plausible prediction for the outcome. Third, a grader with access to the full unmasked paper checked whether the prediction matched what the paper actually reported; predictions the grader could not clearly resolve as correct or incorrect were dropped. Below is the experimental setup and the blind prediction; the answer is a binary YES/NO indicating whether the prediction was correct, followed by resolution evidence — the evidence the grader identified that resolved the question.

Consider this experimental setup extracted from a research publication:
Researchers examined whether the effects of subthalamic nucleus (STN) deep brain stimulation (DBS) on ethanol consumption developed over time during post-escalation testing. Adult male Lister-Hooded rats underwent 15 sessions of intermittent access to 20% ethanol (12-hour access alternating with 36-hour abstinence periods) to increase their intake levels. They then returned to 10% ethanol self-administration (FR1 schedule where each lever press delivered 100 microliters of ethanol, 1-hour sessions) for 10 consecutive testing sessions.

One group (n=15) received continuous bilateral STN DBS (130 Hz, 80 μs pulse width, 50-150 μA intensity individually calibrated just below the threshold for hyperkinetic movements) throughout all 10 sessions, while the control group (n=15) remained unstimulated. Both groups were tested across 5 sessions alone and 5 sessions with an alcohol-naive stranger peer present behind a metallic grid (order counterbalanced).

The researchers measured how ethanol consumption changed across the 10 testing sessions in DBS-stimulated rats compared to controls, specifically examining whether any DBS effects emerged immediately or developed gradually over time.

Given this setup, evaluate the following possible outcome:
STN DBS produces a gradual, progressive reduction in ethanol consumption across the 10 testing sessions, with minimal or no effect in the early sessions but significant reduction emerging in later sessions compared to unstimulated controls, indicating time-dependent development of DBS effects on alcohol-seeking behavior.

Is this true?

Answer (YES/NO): YES